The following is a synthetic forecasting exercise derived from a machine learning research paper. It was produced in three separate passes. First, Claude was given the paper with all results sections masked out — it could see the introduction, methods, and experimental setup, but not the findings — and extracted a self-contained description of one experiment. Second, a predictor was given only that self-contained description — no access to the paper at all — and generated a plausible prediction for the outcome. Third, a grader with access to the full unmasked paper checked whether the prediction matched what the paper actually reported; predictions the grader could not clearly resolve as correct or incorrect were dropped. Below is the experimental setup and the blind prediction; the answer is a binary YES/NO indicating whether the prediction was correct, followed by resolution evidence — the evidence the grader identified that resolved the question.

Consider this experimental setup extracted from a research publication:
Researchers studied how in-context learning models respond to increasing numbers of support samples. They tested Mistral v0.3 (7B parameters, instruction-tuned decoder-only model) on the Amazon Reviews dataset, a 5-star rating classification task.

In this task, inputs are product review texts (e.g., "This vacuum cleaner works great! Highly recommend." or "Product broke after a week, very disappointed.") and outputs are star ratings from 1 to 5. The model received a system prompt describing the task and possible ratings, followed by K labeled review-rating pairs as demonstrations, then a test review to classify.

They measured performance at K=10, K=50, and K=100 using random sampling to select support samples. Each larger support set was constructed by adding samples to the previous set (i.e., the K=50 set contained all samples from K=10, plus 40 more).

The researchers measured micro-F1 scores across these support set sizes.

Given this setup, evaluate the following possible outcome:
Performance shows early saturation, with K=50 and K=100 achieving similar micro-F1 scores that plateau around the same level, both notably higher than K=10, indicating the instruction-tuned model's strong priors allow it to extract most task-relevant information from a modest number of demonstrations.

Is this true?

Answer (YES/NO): NO